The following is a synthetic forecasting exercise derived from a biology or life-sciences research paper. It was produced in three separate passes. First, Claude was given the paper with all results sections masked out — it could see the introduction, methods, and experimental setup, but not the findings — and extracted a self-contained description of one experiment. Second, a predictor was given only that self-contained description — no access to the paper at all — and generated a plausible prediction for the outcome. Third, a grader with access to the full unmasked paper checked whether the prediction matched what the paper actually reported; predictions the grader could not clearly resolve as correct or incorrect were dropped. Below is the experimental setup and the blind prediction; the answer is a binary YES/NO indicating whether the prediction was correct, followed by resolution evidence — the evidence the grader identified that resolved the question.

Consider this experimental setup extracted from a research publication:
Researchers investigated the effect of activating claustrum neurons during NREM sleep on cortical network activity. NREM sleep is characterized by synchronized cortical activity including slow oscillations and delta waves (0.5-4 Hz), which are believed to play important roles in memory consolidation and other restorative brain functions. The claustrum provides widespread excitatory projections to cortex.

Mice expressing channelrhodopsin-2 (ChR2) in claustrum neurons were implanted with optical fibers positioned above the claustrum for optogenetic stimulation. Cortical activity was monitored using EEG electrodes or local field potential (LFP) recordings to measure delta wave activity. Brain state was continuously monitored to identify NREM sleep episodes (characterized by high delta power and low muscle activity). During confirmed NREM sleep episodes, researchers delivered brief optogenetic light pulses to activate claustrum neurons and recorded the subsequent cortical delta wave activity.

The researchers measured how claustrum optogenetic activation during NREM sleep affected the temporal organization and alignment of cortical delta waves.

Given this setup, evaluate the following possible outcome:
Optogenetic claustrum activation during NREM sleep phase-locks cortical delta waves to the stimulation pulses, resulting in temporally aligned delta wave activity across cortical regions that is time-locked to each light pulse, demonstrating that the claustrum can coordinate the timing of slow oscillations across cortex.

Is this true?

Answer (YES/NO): NO